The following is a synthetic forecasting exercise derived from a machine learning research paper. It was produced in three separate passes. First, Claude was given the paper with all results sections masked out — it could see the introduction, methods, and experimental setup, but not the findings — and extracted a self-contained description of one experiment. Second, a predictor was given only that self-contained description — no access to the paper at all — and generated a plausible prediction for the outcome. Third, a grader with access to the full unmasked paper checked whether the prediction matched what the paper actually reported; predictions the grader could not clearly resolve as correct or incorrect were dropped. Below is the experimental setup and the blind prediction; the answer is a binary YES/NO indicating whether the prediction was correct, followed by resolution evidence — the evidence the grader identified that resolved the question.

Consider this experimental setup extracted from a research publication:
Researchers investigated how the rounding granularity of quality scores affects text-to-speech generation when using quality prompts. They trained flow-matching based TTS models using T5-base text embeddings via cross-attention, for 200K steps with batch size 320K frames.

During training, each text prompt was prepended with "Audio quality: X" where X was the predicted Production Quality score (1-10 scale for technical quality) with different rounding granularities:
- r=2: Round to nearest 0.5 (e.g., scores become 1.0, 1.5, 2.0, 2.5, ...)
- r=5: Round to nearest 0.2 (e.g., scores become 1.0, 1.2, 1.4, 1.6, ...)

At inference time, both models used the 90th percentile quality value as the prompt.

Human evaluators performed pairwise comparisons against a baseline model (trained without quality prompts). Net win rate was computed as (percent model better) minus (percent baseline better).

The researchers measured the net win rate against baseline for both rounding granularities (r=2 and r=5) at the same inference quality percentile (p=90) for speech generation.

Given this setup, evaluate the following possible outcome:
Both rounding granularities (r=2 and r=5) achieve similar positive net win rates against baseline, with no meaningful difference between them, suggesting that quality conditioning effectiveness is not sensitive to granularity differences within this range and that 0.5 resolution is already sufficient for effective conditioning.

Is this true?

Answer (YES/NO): NO